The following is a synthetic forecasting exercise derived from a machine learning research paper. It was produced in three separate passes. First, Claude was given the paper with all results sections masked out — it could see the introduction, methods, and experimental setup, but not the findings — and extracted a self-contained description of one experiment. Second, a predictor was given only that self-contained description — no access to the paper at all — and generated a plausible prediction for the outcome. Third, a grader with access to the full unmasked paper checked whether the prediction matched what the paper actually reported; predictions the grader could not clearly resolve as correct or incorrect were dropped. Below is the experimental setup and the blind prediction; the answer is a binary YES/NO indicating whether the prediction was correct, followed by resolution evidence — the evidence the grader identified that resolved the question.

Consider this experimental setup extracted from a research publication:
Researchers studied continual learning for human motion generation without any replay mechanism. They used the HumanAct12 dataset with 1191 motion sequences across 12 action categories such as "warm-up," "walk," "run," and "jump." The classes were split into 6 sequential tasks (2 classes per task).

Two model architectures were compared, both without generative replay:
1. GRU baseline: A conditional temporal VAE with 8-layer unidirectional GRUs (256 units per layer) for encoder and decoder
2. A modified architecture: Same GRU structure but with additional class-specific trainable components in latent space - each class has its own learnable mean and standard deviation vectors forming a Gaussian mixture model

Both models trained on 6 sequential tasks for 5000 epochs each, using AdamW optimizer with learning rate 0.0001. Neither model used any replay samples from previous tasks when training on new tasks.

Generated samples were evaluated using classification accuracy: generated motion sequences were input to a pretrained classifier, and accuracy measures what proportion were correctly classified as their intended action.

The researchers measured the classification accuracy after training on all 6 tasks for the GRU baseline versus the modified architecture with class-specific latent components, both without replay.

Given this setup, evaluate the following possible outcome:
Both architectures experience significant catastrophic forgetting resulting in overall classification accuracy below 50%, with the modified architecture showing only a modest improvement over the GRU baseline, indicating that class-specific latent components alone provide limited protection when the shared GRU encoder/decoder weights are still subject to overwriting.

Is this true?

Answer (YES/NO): YES